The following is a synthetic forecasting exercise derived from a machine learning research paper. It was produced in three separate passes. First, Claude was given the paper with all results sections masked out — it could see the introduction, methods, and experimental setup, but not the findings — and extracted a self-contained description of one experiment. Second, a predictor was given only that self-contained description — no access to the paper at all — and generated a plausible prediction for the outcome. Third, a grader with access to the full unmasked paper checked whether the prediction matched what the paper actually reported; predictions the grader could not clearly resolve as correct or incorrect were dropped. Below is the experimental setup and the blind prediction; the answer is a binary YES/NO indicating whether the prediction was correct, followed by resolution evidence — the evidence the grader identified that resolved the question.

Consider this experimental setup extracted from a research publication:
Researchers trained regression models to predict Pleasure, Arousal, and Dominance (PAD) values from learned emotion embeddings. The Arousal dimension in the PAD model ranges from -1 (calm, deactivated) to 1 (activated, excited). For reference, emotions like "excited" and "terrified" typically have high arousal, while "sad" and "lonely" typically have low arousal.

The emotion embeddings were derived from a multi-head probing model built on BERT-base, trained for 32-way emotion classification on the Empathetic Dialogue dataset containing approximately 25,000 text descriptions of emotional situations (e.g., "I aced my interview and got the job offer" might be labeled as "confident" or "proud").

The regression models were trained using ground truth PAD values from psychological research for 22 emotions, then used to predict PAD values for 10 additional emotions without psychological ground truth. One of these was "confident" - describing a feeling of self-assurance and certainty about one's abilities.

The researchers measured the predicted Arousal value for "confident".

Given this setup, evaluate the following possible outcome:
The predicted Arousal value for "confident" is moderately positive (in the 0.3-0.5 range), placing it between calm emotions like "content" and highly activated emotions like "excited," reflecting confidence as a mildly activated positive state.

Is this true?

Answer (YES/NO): NO